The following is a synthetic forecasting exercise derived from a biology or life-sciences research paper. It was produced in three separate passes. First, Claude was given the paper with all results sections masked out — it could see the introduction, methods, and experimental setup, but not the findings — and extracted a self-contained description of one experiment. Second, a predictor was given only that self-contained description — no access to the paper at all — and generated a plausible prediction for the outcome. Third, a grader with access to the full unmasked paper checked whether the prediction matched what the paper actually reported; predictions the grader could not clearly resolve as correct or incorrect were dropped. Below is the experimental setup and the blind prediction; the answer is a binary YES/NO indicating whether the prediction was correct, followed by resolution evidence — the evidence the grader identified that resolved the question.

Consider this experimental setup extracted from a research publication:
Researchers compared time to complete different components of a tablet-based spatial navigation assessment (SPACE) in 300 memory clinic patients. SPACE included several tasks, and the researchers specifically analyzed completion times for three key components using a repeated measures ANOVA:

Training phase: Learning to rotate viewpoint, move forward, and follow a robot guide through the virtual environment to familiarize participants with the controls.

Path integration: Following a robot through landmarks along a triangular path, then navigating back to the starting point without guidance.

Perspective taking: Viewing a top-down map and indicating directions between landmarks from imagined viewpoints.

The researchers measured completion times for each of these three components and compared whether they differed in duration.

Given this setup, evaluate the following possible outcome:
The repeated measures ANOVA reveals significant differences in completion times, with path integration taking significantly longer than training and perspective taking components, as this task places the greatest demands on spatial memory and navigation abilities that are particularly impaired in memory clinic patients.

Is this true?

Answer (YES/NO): YES